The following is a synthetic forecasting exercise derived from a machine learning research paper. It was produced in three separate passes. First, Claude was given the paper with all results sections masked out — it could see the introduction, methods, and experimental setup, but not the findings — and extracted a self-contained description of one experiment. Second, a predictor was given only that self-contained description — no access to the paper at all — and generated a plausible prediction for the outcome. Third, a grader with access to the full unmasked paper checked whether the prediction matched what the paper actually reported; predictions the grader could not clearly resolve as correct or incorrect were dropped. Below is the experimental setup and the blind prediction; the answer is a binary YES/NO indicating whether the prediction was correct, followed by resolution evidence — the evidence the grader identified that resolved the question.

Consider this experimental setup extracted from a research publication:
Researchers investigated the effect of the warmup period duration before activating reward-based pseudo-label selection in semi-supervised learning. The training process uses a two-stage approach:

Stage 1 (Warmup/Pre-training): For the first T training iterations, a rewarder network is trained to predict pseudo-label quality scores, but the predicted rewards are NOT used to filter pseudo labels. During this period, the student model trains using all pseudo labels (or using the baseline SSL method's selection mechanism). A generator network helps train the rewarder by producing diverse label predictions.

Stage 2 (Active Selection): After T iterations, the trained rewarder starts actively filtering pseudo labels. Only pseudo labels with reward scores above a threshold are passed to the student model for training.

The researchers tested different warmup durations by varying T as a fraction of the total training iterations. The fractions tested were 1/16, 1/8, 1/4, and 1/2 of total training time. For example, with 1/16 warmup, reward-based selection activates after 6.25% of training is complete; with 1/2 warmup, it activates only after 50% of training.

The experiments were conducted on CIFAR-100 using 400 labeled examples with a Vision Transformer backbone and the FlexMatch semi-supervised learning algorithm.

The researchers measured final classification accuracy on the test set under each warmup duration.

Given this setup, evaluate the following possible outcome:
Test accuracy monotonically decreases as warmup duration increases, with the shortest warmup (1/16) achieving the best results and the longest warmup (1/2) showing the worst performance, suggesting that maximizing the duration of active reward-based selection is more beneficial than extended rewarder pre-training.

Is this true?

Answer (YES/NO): NO